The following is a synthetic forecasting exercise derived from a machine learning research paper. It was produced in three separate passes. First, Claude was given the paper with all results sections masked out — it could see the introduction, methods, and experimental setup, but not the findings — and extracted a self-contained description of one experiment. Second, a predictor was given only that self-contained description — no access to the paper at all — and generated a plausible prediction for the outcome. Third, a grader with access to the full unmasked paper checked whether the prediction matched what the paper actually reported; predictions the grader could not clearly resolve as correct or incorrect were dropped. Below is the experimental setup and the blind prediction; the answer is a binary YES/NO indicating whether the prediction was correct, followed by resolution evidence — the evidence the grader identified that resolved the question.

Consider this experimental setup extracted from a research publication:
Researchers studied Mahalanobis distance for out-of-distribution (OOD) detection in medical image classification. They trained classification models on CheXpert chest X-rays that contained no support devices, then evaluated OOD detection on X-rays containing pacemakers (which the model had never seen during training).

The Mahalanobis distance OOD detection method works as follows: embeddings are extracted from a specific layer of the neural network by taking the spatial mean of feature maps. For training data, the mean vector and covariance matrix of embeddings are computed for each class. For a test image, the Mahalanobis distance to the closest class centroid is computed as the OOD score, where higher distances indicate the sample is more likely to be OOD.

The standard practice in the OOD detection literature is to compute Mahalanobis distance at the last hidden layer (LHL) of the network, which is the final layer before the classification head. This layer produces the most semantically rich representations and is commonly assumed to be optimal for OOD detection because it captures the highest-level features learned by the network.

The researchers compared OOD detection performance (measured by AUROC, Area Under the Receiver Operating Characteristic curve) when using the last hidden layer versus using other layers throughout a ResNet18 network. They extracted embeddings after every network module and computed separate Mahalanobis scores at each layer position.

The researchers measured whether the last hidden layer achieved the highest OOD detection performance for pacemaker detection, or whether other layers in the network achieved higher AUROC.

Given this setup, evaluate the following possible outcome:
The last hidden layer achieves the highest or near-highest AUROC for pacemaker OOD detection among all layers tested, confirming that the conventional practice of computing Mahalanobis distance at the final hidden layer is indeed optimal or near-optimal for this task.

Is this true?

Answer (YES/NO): NO